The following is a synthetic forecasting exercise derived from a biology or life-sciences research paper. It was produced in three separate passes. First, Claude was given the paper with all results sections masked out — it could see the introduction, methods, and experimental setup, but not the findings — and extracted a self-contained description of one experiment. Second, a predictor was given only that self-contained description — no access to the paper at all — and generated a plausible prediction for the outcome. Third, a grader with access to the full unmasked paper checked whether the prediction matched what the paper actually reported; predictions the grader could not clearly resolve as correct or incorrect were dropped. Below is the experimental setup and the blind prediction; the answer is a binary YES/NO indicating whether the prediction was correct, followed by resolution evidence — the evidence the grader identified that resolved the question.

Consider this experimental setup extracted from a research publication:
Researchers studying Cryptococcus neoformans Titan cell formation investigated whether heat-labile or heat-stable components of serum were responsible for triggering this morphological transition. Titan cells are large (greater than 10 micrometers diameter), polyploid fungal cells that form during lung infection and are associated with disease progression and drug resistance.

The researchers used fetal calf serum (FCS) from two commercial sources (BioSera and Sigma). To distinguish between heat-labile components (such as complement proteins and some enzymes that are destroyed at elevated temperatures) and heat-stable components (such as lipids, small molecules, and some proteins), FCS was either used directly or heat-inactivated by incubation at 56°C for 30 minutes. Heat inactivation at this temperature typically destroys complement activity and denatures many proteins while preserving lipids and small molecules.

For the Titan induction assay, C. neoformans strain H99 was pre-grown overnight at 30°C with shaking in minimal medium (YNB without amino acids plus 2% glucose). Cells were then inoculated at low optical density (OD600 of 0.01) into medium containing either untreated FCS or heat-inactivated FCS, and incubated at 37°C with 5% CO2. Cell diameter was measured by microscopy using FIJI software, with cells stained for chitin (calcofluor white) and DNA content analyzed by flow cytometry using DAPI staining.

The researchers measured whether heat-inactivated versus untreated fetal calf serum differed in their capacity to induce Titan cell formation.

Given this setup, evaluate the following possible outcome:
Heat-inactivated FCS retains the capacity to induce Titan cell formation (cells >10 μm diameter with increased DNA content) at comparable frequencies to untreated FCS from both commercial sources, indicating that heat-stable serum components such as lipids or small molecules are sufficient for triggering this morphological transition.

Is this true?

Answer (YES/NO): YES